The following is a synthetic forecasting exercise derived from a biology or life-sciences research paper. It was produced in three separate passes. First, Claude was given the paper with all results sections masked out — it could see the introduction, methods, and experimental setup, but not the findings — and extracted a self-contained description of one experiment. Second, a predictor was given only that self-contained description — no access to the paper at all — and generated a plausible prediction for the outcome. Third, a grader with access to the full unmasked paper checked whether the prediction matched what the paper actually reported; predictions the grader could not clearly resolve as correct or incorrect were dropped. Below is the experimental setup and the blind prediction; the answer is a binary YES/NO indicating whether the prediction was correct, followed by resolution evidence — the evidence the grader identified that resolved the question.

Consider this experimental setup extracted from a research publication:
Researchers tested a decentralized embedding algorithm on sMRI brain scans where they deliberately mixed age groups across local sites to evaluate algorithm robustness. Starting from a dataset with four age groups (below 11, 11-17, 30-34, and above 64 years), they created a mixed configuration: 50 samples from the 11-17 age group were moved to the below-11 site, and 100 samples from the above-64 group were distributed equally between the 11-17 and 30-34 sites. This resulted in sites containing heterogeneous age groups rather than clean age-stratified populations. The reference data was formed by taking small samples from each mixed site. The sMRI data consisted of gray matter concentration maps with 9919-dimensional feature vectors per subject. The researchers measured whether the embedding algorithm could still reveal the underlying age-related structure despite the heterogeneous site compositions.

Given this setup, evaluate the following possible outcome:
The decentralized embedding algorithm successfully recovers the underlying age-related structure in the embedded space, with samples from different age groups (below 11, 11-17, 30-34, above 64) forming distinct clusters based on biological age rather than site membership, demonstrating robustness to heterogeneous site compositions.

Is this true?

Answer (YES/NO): NO